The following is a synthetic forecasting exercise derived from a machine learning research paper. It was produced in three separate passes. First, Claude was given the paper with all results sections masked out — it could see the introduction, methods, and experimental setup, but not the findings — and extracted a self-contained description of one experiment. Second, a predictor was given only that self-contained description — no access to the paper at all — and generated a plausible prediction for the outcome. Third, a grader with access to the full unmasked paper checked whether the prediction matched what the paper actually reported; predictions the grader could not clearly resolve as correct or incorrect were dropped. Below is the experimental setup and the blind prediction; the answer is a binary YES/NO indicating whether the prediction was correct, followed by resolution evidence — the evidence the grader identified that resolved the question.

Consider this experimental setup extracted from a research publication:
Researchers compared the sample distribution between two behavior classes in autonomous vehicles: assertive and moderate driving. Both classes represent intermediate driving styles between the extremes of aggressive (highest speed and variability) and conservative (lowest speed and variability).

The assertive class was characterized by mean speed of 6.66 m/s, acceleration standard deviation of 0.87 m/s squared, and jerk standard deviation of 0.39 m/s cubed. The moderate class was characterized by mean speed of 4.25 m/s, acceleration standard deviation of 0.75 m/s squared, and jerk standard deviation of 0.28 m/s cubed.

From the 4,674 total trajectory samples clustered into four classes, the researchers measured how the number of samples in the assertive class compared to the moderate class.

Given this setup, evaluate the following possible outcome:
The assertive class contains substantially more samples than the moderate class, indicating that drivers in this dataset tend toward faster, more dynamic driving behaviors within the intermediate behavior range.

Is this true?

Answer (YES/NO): YES